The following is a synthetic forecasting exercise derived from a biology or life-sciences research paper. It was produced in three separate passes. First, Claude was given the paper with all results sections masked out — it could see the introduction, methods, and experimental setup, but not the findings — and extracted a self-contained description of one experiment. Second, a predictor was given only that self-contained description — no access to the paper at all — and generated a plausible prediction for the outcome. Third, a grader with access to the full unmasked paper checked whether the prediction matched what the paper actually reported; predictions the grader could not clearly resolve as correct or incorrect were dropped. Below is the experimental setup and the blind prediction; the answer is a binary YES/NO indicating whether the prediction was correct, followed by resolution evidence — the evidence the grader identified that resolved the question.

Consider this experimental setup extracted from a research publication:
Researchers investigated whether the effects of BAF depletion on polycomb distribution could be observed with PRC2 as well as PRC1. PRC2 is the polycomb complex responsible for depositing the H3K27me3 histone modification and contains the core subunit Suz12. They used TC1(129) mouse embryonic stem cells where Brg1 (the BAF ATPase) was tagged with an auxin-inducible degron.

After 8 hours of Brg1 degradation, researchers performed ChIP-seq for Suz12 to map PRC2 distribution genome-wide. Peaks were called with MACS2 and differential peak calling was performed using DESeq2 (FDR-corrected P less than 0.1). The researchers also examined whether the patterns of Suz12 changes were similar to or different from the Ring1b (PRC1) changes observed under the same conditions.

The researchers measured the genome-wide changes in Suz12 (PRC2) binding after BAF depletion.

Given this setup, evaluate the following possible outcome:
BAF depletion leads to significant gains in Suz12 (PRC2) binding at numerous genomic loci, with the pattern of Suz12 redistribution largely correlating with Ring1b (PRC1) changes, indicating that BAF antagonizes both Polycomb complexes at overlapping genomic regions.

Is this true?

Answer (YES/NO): YES